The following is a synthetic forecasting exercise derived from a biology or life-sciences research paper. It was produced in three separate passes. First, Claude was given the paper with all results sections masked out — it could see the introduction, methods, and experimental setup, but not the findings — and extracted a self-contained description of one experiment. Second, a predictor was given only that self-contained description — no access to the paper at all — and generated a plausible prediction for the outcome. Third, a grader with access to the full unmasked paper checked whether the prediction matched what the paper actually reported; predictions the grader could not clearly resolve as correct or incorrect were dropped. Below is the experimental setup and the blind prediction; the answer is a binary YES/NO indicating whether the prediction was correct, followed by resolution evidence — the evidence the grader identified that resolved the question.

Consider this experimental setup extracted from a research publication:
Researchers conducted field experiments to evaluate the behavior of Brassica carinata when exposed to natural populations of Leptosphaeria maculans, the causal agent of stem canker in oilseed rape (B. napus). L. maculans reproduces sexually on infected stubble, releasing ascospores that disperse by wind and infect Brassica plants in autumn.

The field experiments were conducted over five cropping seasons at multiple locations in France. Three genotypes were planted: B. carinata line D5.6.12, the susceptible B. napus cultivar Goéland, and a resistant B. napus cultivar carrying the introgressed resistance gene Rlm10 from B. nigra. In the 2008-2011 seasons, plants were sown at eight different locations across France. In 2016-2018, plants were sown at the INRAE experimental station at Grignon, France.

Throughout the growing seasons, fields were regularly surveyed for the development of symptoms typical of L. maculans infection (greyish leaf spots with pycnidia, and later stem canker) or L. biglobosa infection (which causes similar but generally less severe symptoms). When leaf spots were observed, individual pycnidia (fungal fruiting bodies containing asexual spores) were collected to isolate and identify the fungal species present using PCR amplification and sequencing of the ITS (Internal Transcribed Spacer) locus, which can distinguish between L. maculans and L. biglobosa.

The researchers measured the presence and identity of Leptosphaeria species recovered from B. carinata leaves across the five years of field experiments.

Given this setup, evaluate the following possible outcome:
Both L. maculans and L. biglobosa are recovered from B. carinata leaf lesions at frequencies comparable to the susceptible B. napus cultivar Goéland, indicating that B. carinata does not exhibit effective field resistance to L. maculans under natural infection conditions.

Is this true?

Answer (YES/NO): NO